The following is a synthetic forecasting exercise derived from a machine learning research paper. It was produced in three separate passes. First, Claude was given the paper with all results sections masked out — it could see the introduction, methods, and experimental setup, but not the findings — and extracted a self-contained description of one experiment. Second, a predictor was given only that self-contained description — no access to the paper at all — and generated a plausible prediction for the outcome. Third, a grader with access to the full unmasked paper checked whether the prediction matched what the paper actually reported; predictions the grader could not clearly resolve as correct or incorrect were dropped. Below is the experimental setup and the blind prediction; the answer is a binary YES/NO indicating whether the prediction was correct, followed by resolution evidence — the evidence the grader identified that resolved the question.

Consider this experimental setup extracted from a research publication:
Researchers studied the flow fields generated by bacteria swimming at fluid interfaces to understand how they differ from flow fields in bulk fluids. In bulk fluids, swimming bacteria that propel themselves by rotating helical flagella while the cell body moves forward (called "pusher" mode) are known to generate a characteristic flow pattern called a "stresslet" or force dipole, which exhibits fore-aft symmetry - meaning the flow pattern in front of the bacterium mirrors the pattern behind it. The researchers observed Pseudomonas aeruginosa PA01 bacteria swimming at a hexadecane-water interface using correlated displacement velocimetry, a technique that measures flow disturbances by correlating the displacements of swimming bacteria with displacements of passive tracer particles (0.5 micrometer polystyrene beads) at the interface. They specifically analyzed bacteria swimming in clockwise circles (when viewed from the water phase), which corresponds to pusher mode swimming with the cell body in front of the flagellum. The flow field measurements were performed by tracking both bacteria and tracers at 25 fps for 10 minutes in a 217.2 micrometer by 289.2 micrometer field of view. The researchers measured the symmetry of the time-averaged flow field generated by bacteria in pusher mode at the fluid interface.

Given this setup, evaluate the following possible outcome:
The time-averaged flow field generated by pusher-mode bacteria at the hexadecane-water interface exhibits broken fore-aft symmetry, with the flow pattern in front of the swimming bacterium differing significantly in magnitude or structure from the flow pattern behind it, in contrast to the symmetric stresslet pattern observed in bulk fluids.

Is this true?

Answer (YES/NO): YES